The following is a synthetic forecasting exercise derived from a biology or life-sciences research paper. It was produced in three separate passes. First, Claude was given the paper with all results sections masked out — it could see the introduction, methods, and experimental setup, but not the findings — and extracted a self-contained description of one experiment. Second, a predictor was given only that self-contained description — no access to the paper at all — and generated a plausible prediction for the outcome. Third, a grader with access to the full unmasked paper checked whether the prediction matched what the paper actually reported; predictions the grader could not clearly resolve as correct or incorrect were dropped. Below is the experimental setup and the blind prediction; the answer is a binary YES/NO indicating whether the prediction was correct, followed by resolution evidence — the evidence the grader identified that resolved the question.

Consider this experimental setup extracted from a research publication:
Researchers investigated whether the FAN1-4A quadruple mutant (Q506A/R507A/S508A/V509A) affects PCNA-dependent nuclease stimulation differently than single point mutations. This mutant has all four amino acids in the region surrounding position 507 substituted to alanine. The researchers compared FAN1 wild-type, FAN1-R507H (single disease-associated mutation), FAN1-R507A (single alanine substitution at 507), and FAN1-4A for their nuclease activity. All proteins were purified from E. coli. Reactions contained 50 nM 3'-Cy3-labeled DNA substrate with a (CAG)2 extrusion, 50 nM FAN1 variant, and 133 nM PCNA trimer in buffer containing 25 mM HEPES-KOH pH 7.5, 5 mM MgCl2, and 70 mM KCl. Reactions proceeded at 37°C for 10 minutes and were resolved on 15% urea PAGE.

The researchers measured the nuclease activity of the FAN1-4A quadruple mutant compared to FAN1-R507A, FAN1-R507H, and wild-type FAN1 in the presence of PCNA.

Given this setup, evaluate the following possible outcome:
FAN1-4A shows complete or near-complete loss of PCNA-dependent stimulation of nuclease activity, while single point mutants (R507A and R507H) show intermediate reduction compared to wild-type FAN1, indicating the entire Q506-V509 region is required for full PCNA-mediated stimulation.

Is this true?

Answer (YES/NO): NO